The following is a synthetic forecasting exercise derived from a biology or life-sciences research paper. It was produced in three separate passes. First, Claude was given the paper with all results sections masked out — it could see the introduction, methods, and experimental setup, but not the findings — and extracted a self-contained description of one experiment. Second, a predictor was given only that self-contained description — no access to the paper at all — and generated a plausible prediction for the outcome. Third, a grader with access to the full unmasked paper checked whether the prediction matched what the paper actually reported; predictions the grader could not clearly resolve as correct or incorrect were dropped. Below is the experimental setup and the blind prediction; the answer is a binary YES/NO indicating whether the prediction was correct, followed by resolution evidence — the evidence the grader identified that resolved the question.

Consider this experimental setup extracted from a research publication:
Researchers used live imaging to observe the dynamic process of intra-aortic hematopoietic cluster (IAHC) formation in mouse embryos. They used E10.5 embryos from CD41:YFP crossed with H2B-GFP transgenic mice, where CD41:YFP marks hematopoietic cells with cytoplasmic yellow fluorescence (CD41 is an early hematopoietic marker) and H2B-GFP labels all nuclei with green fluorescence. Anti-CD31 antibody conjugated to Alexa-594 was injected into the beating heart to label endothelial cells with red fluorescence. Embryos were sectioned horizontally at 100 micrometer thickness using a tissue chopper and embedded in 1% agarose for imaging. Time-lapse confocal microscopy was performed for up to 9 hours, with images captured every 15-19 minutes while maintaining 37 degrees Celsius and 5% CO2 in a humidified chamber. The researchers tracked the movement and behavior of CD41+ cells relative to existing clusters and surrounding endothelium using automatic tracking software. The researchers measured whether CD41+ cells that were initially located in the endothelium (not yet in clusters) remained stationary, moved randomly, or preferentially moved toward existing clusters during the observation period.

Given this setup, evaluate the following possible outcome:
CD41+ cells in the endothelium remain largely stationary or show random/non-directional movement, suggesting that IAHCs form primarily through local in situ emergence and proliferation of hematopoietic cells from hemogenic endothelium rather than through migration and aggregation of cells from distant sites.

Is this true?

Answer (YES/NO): NO